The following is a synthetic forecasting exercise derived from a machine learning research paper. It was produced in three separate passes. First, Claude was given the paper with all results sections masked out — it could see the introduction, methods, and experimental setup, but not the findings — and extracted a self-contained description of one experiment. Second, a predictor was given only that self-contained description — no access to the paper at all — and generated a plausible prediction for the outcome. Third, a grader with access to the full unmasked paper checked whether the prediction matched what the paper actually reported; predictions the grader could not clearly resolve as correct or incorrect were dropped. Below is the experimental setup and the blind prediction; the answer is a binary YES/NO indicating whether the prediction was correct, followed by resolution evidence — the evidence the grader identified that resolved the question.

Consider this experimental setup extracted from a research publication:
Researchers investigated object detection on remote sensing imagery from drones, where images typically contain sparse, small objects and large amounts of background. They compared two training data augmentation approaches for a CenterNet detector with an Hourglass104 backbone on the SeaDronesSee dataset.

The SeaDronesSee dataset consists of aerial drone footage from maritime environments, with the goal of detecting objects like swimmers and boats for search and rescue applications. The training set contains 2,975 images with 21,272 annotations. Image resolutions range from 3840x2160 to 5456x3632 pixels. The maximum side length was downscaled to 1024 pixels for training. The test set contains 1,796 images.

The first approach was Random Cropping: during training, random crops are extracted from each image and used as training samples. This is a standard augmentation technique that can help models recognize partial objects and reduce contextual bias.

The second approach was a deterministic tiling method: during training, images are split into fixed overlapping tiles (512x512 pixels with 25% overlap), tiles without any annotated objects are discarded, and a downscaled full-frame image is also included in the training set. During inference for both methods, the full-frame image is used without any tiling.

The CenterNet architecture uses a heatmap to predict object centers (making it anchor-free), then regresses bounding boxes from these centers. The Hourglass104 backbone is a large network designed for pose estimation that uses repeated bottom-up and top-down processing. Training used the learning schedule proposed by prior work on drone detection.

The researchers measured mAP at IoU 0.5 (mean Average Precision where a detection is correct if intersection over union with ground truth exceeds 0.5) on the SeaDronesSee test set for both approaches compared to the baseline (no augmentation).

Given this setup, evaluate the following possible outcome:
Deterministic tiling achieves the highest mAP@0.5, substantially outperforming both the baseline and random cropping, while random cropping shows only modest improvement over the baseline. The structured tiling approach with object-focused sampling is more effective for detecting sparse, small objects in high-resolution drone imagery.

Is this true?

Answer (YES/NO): NO